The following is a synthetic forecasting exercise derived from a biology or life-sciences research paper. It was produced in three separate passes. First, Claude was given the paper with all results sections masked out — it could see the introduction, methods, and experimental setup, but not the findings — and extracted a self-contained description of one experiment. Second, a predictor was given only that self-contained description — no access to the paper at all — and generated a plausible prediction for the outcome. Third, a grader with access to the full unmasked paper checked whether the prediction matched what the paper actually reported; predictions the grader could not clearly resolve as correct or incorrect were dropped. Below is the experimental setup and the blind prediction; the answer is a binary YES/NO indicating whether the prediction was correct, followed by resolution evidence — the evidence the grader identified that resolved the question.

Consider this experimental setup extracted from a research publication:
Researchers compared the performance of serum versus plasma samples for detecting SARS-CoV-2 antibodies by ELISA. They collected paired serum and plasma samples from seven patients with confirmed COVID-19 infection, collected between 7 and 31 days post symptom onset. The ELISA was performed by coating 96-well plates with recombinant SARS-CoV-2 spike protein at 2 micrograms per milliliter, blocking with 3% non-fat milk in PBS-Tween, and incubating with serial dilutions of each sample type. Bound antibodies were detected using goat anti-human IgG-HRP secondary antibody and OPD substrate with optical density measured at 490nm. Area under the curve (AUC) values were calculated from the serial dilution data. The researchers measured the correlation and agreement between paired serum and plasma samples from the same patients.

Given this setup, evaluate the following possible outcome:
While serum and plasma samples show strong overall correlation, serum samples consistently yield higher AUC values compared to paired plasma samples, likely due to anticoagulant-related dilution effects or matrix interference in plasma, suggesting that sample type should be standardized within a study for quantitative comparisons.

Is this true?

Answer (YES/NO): NO